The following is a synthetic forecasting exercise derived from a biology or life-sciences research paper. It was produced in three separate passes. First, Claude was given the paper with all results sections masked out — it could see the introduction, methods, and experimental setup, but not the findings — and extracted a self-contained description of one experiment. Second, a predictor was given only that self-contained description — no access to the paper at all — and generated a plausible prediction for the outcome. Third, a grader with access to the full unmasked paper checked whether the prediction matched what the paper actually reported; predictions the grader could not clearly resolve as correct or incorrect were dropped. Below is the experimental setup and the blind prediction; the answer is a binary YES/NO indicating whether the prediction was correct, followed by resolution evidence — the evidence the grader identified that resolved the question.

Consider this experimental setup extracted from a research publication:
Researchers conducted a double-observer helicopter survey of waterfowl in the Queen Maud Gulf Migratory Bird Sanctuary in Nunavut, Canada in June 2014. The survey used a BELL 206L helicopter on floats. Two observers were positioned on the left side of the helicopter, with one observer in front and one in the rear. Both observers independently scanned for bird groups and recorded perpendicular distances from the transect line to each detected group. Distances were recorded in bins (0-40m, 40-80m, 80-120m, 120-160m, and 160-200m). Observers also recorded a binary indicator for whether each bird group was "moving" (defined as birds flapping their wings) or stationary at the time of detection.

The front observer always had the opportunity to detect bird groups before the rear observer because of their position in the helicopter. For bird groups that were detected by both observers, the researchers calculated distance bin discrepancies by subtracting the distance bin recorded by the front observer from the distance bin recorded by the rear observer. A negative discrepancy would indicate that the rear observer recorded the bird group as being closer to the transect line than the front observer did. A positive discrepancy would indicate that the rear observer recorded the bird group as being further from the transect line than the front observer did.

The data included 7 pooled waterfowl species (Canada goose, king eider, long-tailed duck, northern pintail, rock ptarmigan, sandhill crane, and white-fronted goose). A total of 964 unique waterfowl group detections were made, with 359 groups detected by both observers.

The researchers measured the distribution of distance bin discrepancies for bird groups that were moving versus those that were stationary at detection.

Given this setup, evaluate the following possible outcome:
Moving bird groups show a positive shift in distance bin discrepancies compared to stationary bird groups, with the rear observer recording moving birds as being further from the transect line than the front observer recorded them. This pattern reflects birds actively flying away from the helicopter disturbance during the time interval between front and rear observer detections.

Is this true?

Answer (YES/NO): YES